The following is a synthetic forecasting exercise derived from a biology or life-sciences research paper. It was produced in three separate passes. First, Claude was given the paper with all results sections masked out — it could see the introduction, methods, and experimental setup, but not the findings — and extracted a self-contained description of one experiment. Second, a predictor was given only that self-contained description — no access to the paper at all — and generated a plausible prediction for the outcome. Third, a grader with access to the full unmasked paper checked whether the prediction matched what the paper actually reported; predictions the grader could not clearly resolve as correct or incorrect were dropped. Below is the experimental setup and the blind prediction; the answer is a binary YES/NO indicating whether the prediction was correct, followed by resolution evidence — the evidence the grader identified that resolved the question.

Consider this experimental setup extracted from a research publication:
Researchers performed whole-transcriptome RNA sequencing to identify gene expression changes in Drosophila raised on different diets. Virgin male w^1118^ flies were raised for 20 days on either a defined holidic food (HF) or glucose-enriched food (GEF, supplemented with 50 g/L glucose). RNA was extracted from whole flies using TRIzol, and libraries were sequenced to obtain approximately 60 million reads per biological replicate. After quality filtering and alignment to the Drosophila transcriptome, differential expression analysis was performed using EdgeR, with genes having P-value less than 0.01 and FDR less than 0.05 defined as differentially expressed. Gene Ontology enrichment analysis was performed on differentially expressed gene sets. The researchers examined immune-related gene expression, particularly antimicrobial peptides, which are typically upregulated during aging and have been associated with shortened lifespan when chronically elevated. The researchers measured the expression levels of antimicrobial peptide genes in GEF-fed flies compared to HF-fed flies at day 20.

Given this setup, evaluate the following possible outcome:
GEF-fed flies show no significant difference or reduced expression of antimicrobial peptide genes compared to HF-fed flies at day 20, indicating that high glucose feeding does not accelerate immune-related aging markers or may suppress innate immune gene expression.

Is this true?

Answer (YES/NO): NO